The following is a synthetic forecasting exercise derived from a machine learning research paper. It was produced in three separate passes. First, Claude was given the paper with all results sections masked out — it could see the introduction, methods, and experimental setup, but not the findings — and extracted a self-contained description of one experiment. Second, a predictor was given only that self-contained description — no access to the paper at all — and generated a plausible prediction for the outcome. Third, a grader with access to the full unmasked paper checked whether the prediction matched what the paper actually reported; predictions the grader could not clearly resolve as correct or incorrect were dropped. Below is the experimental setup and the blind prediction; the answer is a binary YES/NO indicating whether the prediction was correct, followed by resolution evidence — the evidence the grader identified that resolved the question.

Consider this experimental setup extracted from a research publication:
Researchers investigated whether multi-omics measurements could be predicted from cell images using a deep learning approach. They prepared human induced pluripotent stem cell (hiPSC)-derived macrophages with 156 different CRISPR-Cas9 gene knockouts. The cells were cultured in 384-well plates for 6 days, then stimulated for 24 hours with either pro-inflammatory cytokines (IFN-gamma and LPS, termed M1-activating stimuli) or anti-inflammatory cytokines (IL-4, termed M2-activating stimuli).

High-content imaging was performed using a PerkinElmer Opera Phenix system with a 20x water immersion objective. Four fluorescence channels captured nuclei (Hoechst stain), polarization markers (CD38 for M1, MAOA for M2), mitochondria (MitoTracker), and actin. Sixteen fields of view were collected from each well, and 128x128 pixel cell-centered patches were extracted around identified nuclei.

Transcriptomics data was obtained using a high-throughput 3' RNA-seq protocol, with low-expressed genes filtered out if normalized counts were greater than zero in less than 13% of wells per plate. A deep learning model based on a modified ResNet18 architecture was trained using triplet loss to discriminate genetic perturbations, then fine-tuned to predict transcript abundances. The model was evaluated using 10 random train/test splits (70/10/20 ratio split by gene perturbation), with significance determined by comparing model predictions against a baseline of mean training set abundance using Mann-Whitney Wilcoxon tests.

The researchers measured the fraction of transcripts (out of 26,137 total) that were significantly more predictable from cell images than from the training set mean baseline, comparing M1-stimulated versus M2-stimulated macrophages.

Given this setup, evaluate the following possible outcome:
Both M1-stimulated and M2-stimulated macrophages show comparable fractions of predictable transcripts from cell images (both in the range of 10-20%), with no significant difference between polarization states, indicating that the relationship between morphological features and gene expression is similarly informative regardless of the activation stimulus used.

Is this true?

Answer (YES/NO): NO